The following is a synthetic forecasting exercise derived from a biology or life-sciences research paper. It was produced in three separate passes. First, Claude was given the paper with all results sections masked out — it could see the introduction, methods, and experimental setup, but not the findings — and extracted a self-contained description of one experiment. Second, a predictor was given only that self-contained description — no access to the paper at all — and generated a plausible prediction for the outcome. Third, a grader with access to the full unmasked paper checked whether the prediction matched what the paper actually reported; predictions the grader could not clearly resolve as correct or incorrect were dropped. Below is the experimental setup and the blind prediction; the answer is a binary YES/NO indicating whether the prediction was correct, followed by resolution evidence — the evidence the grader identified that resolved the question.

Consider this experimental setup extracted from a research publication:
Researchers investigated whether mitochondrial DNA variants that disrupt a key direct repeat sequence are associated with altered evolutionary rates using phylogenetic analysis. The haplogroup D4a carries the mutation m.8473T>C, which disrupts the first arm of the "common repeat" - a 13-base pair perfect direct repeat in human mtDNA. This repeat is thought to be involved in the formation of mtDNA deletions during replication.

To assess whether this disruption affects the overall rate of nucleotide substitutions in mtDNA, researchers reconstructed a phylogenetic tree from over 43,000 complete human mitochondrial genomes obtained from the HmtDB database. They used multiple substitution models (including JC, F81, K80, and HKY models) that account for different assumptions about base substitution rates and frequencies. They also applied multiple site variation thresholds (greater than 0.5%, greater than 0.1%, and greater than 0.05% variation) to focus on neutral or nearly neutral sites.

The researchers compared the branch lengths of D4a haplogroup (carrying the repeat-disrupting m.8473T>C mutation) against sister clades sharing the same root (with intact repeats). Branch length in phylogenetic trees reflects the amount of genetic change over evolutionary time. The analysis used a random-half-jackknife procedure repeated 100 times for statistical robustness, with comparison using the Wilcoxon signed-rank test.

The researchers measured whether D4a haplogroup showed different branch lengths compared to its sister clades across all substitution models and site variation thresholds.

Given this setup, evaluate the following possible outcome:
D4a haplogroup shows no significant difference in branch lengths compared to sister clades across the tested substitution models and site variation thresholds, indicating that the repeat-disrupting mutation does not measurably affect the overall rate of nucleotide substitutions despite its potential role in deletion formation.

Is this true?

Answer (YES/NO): NO